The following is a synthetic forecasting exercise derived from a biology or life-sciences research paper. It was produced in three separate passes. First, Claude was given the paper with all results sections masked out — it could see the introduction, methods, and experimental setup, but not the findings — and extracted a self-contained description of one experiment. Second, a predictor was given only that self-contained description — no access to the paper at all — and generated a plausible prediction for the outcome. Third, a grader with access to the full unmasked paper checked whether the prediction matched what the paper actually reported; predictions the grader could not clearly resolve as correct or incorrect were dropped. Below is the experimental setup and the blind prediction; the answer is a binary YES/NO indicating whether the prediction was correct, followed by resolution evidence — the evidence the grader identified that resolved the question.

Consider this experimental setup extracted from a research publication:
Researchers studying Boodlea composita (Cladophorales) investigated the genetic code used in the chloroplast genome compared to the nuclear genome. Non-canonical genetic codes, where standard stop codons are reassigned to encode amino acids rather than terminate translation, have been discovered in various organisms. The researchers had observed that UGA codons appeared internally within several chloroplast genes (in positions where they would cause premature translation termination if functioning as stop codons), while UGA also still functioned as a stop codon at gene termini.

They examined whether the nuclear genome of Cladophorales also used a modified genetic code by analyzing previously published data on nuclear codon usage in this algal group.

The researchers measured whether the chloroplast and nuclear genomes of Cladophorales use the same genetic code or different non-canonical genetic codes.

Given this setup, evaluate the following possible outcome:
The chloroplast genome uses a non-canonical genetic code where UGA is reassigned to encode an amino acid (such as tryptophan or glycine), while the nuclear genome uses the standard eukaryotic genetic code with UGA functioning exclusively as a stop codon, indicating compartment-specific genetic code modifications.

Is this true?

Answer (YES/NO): NO